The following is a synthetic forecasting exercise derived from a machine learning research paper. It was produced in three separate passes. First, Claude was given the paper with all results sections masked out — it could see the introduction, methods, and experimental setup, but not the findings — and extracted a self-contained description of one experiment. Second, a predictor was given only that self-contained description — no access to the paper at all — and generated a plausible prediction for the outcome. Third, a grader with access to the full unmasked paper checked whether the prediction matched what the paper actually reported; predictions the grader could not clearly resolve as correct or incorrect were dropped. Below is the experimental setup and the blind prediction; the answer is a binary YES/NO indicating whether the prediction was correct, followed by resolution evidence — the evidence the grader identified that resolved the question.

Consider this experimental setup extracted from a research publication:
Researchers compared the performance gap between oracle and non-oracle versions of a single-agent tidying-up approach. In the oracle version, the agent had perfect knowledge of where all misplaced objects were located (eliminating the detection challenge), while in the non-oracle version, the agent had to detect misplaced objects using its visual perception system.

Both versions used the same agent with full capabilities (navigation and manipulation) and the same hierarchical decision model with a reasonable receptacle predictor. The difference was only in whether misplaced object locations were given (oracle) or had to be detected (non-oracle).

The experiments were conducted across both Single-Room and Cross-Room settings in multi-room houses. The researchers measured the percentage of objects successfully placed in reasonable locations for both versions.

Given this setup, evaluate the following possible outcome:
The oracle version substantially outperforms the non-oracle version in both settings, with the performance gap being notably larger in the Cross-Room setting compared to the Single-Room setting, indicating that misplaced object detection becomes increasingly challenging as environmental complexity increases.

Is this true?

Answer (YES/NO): NO